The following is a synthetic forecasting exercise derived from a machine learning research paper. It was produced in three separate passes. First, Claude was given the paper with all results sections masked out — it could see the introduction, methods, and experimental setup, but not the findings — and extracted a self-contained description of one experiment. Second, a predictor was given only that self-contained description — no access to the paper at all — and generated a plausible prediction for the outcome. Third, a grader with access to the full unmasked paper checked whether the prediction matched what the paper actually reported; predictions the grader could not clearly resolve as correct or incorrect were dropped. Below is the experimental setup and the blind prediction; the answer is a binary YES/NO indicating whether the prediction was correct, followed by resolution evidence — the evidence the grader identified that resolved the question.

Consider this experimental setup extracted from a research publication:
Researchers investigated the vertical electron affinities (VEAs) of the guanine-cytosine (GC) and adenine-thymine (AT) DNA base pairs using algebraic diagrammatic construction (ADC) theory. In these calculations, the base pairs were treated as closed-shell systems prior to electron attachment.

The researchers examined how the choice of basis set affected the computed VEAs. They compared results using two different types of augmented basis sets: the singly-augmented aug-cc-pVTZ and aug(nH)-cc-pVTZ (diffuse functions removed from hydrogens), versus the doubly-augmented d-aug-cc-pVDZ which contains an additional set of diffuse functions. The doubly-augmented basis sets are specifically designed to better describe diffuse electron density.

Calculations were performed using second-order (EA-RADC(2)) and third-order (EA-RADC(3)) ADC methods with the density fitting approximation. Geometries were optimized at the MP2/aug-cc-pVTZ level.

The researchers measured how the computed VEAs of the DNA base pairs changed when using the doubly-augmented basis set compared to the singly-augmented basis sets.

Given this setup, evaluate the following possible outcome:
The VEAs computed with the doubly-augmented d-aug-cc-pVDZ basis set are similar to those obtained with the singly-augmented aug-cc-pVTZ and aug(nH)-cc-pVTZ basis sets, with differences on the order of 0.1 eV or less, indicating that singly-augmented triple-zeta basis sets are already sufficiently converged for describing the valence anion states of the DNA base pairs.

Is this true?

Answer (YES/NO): NO